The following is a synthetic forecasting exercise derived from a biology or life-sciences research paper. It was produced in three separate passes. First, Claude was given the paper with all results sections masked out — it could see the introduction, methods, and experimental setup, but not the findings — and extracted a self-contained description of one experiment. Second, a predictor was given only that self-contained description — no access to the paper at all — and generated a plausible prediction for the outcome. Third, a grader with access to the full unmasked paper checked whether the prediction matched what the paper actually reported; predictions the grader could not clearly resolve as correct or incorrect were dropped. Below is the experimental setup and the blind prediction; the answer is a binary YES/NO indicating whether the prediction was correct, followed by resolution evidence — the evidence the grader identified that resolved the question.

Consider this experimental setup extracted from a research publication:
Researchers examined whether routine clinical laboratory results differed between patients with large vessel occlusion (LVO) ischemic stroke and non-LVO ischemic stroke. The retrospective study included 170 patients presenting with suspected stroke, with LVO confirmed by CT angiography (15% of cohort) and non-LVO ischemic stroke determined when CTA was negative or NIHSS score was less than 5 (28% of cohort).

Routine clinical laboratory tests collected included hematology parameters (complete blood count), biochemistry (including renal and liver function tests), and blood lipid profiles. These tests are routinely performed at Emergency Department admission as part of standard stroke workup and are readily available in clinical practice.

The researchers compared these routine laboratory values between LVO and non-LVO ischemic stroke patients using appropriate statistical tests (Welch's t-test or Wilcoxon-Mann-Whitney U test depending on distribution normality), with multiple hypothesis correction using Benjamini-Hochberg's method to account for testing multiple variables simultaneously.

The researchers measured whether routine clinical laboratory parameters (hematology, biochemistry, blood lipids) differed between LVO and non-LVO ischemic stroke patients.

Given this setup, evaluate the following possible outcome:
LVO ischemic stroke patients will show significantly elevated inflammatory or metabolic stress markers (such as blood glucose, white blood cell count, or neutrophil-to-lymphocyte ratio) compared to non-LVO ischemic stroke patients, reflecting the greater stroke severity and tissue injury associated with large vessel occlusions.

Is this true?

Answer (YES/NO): NO